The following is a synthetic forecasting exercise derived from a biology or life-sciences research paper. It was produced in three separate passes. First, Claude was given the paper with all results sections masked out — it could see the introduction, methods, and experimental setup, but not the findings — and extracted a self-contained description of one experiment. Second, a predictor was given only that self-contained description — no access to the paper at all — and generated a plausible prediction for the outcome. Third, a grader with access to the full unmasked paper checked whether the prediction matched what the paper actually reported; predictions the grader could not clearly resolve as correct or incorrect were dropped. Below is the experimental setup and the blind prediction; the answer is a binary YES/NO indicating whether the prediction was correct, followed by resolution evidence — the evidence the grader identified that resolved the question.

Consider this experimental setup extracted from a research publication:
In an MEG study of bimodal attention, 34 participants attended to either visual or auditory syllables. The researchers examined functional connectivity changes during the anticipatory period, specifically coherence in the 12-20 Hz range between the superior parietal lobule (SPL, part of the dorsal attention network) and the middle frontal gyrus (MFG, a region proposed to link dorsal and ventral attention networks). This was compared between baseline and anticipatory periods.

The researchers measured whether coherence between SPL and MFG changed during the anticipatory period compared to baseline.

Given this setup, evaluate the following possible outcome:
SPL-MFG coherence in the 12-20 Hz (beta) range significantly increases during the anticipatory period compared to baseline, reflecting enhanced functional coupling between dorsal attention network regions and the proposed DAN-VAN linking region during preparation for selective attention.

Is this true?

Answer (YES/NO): NO